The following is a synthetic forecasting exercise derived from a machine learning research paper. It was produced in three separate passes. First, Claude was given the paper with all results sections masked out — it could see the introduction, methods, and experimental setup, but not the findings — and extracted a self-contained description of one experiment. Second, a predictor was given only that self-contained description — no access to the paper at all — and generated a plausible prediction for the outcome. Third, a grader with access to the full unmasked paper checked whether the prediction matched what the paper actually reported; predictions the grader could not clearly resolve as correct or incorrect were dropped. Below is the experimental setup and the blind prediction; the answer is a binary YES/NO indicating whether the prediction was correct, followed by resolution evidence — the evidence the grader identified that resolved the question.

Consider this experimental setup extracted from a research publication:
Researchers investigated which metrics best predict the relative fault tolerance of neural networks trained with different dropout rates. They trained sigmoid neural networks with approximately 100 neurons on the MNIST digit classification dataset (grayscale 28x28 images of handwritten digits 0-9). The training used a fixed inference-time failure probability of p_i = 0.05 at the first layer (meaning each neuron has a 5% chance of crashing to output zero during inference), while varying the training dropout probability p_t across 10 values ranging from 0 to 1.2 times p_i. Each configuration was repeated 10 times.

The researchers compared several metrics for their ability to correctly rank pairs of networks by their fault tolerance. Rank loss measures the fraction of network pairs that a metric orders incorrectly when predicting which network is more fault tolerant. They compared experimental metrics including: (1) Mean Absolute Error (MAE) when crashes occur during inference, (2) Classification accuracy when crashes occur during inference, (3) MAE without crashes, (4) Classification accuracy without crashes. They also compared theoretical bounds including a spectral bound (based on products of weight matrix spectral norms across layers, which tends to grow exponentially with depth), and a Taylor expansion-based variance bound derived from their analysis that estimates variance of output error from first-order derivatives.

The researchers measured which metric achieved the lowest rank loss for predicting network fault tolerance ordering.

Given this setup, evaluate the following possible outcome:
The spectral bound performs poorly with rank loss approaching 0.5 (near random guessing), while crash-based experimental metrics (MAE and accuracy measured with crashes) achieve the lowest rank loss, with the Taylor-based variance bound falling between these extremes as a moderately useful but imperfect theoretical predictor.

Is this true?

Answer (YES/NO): NO